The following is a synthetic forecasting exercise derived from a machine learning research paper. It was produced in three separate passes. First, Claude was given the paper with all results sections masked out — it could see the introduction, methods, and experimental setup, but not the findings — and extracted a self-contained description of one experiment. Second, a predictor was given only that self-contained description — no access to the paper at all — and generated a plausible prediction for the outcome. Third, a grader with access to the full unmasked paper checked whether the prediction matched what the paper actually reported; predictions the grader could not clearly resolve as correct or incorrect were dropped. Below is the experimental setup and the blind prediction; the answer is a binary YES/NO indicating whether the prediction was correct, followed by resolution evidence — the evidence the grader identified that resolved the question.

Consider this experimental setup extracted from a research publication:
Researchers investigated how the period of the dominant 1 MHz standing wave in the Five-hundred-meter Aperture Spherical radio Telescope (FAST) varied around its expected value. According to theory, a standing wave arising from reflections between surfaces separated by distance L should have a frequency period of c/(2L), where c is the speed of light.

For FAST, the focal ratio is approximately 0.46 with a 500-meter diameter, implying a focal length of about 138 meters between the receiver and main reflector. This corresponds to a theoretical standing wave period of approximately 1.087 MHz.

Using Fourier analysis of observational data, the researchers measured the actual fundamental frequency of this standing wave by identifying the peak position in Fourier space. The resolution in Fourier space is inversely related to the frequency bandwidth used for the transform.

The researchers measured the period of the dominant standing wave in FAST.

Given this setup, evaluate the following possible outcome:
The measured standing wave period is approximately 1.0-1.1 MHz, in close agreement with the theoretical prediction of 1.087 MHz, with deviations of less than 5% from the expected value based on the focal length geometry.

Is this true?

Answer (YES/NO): YES